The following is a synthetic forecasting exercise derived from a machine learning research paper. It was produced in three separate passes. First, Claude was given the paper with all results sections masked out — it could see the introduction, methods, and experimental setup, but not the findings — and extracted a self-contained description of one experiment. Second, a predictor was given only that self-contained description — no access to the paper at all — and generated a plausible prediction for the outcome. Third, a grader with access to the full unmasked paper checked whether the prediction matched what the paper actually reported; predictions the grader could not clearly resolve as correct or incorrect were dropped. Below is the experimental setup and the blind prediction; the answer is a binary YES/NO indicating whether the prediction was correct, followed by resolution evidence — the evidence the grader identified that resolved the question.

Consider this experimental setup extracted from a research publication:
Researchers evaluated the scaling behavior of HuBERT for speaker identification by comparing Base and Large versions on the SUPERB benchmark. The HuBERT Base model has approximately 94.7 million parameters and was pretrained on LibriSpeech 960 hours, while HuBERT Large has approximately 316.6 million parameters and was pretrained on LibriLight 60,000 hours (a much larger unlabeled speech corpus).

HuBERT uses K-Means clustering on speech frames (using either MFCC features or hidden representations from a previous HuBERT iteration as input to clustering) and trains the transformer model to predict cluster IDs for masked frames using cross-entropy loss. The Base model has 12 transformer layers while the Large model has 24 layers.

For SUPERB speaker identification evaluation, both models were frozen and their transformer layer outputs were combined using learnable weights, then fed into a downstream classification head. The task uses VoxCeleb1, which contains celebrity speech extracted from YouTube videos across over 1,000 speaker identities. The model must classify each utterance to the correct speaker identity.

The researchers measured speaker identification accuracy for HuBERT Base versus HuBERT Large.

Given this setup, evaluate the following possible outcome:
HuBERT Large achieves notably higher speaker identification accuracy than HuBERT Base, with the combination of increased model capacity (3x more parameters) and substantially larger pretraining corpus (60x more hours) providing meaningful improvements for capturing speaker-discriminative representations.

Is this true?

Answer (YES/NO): YES